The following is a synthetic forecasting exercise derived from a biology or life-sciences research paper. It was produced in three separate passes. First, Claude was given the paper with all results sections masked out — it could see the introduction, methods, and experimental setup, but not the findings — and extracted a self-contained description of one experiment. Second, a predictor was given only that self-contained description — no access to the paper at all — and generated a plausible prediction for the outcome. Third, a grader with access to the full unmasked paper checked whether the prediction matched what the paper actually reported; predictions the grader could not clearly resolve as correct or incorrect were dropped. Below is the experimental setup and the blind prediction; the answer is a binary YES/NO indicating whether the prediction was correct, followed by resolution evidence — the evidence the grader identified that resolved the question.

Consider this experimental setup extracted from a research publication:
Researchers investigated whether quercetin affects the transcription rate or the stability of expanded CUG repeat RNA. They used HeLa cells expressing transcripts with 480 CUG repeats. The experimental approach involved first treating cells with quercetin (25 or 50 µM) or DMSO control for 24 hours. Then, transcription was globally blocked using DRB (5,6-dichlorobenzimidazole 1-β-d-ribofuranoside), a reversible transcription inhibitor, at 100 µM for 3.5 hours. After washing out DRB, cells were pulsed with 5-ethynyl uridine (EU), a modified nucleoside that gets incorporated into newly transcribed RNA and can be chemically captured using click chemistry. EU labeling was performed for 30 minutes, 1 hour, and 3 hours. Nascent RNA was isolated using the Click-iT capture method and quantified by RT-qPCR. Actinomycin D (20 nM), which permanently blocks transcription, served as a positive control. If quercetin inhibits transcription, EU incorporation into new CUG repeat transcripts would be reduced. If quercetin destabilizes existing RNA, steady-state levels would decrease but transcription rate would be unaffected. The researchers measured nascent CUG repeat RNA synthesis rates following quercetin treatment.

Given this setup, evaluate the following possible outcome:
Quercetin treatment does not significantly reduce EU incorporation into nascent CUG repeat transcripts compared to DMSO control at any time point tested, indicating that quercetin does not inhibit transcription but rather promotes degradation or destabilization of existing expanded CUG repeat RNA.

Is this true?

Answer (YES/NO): NO